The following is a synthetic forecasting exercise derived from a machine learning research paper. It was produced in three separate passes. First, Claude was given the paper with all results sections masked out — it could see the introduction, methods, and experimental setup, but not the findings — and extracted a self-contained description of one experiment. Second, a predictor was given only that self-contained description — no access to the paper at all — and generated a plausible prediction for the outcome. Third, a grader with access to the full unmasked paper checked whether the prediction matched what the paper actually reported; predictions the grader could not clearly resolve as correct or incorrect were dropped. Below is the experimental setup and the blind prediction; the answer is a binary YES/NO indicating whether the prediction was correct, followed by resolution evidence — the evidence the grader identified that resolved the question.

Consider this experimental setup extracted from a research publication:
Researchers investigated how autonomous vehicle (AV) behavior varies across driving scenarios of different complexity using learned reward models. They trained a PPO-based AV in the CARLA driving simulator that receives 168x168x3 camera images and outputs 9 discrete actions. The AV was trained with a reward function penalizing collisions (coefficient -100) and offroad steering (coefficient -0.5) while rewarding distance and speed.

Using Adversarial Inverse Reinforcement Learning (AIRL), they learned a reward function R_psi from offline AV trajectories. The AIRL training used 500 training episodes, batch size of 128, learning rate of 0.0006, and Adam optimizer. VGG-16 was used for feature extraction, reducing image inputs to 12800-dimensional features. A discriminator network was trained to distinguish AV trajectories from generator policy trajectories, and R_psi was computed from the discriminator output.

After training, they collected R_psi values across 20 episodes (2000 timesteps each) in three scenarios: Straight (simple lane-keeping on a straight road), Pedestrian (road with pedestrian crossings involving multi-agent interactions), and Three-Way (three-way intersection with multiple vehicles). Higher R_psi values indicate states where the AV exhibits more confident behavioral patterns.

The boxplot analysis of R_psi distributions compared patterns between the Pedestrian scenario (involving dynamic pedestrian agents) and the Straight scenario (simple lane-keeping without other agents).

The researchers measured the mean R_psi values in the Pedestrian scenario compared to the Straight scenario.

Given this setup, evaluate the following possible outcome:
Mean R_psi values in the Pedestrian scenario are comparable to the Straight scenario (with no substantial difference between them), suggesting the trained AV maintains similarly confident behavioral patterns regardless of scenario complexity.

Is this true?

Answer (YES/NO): NO